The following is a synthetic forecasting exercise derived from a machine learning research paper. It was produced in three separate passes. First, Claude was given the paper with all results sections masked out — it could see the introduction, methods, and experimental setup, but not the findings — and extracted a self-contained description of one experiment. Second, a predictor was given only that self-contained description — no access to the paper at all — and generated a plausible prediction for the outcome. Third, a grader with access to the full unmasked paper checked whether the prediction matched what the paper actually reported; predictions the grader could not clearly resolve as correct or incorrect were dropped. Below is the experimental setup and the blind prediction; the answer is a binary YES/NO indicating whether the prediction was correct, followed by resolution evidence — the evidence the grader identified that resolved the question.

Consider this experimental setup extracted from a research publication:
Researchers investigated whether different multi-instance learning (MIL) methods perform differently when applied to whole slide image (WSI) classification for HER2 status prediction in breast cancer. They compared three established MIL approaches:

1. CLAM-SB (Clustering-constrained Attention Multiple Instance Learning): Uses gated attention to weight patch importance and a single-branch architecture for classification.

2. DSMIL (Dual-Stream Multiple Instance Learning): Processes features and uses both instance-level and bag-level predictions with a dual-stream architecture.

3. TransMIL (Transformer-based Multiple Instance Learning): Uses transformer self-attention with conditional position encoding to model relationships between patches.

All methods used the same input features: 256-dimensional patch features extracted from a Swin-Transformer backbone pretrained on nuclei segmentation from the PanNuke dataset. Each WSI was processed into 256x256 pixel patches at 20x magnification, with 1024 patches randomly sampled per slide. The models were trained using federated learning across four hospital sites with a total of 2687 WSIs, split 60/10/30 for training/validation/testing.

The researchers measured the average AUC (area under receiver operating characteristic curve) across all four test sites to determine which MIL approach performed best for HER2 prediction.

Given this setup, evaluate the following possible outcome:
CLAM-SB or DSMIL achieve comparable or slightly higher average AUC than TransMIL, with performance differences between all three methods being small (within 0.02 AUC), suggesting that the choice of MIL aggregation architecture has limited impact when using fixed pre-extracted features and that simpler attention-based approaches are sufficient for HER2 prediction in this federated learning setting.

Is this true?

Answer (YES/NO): NO